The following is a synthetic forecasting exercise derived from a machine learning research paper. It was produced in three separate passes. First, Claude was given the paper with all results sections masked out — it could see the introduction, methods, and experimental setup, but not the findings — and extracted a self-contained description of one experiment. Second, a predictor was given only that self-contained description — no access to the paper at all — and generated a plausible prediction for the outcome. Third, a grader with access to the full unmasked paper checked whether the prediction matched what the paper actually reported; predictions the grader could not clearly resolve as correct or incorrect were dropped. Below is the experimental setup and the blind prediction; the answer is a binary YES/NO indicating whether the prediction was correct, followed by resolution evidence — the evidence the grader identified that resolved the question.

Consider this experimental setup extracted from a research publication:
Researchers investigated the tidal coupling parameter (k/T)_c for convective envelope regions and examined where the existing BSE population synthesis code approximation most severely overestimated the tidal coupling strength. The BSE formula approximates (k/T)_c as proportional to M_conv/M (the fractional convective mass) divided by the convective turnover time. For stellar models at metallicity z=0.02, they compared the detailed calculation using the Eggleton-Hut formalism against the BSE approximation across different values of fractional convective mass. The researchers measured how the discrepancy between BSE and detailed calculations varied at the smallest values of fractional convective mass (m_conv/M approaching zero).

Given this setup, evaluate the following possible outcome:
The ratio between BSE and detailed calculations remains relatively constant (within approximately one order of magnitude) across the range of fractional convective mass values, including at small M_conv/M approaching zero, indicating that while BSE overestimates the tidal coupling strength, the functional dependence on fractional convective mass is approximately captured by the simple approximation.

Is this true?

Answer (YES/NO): NO